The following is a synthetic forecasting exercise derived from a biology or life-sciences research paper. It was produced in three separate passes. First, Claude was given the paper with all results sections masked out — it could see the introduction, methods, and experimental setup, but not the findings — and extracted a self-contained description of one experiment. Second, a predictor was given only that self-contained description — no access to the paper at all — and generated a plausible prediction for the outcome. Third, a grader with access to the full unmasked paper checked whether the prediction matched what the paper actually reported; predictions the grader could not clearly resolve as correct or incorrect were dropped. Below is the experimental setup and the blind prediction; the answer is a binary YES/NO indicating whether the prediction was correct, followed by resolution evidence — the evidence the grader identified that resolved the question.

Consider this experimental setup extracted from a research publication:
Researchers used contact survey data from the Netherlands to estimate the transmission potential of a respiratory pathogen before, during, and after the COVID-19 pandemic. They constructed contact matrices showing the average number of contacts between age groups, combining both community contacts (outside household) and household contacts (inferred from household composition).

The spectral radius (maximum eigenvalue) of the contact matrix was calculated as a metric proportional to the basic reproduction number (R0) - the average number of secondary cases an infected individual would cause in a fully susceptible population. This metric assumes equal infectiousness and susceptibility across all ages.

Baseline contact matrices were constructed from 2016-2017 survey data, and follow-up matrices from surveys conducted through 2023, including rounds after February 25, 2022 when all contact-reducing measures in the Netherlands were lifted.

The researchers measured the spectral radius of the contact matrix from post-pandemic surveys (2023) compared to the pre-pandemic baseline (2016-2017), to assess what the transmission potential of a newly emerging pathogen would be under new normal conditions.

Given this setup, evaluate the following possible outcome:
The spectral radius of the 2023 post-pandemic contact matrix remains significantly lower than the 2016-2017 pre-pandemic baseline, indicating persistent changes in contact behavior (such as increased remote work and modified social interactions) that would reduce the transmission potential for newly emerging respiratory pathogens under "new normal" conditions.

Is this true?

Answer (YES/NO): NO